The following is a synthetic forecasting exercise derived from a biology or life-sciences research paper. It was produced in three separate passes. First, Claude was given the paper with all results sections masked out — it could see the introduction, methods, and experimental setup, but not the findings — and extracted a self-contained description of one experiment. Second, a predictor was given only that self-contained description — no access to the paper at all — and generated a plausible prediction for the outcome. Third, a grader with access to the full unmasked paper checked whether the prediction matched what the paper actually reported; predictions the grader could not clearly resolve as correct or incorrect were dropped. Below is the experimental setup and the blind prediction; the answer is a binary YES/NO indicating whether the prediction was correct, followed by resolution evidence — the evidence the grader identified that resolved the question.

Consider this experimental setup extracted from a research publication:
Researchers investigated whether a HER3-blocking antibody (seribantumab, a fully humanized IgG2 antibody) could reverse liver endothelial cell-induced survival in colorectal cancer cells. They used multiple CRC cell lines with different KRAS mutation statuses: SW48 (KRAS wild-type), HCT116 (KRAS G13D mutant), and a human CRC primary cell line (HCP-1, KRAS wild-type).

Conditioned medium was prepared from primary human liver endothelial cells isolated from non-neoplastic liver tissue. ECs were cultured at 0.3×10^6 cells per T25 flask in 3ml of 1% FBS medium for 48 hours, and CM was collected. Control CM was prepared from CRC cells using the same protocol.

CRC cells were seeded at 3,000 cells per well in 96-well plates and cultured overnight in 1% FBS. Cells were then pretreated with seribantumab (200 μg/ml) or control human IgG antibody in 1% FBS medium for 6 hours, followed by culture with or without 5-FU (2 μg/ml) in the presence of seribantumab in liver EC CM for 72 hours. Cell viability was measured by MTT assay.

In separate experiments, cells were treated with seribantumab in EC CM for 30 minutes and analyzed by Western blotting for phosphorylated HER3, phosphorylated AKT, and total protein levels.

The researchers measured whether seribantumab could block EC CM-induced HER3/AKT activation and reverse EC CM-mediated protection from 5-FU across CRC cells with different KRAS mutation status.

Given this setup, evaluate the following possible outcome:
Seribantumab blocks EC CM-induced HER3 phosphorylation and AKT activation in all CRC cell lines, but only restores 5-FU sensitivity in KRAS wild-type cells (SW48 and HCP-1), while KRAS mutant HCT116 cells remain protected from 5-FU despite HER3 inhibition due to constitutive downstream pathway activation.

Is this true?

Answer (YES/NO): NO